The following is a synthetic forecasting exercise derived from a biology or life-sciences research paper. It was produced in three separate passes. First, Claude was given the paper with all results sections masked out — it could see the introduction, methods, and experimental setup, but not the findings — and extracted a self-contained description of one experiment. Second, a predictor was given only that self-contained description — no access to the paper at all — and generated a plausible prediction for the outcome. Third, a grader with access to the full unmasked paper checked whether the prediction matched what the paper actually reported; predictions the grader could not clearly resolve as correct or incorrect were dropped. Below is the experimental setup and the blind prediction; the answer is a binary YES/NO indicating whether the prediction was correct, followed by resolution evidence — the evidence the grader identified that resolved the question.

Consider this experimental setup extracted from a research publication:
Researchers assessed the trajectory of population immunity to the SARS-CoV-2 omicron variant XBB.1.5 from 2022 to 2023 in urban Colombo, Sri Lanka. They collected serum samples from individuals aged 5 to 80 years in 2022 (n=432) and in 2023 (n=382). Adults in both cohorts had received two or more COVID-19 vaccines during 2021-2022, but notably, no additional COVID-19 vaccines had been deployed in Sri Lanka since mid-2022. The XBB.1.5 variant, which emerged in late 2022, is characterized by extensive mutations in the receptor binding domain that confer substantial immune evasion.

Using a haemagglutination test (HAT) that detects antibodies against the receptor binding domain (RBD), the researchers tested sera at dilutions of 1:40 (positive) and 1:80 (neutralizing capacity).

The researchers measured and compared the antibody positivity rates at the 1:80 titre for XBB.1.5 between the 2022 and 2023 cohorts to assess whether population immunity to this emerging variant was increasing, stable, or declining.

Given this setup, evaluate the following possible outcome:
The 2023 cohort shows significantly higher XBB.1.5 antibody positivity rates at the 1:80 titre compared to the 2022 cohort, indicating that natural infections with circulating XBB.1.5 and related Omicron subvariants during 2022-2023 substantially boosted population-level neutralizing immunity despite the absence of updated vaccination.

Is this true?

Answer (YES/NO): NO